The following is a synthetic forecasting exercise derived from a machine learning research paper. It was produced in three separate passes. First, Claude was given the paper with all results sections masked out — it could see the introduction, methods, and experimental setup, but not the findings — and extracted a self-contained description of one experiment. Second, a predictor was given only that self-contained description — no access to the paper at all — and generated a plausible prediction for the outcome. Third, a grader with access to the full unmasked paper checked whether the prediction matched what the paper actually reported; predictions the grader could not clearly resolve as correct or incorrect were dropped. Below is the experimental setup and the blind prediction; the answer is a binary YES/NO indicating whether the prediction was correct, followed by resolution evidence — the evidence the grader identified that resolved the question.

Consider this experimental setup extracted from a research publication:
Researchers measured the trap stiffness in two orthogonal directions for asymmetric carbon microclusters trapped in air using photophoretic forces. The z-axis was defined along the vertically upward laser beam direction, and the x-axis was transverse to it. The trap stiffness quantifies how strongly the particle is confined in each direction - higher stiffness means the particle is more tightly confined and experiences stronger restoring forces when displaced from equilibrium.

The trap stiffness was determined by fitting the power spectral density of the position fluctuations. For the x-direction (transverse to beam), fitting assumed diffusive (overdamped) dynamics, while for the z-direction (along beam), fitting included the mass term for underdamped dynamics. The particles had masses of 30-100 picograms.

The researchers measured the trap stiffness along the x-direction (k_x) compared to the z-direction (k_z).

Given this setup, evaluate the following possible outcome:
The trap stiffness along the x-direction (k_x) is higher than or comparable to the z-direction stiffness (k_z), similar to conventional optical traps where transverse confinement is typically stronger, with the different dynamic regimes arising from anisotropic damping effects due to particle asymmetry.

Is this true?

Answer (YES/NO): YES